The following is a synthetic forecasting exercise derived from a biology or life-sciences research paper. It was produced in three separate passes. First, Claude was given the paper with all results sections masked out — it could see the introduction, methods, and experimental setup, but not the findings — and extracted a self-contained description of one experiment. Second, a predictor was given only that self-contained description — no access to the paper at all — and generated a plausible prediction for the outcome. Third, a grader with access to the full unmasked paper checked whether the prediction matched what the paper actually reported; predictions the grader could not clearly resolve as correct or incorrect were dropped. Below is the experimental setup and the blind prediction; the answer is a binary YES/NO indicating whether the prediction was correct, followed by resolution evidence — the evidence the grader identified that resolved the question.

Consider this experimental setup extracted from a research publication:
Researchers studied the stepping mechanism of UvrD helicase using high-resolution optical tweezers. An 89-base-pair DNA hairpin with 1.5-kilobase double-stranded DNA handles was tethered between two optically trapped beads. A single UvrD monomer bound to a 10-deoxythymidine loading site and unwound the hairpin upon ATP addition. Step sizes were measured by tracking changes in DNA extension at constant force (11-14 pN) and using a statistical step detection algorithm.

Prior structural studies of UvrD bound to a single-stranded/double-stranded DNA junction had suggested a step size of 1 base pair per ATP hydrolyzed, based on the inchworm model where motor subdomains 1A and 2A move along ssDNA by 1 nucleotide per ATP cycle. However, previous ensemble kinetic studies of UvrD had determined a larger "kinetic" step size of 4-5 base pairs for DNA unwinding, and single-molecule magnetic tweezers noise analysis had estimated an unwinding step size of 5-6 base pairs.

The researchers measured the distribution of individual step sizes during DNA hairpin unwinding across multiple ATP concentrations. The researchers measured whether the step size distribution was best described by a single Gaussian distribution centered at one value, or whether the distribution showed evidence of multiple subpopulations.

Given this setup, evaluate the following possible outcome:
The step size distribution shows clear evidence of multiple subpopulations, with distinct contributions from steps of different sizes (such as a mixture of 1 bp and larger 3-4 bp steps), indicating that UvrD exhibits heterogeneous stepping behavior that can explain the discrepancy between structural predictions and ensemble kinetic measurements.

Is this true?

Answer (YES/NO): YES